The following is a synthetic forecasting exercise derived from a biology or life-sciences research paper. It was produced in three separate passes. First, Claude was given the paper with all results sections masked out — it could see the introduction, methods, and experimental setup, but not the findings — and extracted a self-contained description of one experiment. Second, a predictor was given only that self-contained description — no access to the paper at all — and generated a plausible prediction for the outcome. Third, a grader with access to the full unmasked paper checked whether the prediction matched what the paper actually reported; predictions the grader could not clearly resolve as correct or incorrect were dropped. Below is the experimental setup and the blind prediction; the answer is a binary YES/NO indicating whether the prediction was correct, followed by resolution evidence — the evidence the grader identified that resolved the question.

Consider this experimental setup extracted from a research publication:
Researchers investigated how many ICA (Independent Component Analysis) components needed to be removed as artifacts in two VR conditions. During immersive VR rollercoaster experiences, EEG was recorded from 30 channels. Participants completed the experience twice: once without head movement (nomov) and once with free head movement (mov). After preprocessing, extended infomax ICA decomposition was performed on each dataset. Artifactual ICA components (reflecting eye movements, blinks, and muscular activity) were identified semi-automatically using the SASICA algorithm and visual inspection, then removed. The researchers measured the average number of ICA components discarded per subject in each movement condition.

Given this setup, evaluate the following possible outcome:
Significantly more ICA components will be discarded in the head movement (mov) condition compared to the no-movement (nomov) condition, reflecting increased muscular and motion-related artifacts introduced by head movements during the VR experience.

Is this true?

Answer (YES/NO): NO